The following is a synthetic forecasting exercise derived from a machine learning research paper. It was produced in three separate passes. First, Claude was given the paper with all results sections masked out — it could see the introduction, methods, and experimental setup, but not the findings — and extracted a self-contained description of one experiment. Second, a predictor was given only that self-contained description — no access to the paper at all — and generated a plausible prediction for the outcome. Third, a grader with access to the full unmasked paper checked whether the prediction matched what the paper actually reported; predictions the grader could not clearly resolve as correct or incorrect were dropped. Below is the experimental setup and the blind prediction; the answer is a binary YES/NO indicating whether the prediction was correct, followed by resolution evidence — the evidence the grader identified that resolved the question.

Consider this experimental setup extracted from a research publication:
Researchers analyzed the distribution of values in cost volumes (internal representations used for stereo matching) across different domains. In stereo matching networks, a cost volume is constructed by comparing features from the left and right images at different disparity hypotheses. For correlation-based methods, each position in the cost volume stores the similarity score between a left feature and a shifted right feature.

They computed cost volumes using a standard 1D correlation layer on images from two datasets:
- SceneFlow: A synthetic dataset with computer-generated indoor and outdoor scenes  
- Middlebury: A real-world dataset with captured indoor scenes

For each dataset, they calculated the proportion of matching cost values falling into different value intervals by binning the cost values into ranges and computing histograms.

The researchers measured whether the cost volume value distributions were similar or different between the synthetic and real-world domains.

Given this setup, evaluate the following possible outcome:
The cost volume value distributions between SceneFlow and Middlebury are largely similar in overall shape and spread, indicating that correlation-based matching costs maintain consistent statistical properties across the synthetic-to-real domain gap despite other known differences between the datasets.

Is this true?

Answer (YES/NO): NO